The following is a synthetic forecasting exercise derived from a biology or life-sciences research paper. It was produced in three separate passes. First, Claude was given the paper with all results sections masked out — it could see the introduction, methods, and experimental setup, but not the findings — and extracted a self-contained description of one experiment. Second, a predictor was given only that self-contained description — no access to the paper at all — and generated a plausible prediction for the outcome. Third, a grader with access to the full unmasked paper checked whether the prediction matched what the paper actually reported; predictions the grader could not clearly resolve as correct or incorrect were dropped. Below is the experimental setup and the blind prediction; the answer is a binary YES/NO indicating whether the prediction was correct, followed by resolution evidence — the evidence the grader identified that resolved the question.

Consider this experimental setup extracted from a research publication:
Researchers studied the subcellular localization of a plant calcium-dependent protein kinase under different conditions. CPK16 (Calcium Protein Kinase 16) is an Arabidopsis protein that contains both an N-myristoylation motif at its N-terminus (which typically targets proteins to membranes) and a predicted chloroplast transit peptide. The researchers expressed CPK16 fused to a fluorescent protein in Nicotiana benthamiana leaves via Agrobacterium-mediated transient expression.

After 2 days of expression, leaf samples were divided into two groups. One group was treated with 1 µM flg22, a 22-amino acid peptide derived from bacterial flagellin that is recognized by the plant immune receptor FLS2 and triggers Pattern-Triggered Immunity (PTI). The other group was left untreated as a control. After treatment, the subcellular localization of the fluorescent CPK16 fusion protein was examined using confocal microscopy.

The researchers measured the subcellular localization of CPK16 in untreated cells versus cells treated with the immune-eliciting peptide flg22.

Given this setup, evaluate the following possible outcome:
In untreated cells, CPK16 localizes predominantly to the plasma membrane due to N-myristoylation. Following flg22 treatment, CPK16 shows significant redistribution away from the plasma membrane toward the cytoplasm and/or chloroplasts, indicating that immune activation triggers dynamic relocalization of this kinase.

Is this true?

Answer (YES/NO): YES